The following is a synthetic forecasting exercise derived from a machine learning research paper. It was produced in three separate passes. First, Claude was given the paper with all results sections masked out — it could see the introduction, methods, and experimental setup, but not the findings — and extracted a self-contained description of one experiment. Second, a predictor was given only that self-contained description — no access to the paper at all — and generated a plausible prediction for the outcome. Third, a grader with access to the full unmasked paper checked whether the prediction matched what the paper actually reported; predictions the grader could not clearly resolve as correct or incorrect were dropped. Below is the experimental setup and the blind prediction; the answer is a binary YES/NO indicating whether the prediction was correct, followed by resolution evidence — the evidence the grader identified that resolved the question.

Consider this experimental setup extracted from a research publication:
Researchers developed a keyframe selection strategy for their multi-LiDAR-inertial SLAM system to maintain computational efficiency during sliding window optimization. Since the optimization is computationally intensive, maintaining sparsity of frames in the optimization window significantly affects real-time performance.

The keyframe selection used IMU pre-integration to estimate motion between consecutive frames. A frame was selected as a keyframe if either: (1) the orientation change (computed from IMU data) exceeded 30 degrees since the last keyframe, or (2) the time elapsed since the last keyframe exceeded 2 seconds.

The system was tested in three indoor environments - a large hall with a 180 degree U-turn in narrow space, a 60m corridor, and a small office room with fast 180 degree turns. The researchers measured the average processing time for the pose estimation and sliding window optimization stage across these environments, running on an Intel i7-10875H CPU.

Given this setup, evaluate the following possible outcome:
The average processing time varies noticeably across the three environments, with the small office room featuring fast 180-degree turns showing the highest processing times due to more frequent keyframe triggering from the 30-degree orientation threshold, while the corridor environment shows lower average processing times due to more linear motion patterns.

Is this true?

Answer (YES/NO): NO